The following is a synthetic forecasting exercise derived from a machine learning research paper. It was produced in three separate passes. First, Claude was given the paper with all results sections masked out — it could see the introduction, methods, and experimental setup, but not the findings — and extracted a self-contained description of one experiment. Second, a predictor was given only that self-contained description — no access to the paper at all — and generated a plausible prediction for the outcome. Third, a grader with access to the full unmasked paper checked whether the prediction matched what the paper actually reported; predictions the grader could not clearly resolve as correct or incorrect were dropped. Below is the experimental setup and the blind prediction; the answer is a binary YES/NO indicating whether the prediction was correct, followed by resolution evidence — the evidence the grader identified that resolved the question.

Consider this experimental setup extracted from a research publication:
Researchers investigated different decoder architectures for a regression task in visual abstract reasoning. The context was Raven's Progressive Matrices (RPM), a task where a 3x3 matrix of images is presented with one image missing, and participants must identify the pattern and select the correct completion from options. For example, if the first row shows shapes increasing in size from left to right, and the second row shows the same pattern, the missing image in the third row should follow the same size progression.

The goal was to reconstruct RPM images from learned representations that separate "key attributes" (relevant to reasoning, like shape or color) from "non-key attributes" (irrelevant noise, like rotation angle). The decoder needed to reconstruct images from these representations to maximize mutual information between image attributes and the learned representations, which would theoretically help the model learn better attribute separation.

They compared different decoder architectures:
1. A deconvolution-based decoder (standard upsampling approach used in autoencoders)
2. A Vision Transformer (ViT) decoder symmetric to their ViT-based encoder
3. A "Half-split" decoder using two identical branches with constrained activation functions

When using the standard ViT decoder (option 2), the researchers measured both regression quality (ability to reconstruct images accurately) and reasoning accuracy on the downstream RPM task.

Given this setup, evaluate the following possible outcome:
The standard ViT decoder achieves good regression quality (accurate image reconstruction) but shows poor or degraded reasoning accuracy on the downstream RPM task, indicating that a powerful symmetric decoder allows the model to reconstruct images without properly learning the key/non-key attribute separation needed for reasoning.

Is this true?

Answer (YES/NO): YES